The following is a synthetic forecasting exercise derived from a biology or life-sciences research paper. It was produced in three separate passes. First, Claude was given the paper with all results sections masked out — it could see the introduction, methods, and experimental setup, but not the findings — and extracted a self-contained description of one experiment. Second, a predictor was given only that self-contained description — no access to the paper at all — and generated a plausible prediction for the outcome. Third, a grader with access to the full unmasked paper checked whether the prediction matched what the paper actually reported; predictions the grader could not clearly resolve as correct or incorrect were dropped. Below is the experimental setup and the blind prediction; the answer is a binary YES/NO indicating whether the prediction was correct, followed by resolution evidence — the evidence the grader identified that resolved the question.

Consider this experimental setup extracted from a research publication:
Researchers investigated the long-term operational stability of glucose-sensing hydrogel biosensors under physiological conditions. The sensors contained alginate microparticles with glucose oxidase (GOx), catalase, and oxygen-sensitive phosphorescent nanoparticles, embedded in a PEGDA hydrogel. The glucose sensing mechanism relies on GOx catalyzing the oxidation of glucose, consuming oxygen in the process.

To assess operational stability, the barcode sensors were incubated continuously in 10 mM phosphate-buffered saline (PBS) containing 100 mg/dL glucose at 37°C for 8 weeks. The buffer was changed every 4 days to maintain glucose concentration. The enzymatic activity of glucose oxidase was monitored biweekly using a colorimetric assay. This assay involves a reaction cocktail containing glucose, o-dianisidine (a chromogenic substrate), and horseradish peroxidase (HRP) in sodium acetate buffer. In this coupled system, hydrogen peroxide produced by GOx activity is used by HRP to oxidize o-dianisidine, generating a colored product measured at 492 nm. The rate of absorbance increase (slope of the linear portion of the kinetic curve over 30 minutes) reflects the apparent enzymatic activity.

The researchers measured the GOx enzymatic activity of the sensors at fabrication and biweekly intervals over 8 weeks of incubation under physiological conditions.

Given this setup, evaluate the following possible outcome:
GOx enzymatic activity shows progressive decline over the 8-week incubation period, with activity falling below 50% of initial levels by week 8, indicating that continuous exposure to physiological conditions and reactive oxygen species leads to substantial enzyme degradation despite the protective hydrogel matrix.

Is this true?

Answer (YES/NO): YES